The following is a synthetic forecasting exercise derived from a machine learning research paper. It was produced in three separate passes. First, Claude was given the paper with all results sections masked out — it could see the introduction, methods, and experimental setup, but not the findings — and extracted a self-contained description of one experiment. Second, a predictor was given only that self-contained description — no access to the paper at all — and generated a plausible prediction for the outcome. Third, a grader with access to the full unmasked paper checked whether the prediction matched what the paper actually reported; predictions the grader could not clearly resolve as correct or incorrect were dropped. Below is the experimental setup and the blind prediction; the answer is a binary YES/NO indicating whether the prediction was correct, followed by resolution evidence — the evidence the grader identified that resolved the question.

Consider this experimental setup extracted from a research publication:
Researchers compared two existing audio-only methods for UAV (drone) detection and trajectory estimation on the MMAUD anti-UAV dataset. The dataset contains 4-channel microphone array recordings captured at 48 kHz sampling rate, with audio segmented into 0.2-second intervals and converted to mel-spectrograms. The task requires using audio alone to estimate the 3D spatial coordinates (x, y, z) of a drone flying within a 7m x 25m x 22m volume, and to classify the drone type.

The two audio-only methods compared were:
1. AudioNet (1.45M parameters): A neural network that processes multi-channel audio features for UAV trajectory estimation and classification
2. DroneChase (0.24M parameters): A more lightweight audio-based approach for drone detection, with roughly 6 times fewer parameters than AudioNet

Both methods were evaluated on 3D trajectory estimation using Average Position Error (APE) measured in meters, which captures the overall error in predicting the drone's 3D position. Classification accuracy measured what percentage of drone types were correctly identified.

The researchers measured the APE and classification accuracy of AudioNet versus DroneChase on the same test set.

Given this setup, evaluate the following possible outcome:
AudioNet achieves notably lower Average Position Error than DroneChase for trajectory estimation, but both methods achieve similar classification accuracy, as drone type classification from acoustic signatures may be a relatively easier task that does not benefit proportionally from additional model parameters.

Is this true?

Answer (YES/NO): NO